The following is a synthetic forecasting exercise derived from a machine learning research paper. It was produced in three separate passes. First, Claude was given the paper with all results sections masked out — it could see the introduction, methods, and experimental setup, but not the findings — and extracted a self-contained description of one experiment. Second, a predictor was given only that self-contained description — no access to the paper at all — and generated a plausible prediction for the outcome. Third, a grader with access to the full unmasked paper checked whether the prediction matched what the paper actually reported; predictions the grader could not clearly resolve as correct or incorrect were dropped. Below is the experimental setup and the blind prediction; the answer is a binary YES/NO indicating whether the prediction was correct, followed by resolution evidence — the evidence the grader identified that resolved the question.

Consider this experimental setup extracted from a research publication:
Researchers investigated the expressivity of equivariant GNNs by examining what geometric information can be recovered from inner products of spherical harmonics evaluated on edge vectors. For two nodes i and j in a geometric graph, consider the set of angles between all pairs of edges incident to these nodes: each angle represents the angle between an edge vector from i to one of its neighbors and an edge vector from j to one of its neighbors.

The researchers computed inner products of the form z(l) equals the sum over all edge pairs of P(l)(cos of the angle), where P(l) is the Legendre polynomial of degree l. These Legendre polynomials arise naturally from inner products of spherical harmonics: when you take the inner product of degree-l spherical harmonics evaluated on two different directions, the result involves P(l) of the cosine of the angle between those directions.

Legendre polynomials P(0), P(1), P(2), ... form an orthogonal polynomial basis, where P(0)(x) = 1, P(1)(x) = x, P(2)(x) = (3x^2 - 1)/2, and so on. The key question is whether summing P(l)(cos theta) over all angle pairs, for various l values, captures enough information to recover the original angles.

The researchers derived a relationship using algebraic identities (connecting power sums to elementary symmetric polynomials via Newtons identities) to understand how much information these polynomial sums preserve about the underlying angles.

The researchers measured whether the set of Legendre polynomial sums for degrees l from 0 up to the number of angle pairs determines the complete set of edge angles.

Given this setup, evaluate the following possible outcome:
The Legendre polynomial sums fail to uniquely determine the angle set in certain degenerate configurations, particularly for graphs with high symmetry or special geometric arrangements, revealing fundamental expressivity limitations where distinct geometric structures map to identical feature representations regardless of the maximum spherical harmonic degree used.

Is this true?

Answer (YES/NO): NO